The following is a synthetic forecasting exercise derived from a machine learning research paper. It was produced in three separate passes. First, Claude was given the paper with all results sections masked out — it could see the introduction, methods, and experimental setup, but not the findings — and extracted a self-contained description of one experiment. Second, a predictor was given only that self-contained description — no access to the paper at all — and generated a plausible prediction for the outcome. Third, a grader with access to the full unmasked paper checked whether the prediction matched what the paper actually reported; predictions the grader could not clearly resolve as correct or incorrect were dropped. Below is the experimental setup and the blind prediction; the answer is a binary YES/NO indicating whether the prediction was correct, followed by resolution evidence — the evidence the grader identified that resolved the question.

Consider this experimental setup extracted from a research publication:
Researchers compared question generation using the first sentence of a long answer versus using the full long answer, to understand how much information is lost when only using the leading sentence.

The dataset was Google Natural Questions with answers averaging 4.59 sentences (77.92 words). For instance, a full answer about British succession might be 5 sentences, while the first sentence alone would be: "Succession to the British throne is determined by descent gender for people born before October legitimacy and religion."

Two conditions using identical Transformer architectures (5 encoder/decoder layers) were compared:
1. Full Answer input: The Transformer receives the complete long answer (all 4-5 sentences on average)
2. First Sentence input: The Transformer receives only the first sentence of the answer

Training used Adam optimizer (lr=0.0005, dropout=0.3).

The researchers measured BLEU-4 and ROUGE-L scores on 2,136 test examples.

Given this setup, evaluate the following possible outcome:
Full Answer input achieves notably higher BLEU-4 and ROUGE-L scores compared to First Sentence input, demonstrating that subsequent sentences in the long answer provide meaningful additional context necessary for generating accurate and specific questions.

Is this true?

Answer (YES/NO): YES